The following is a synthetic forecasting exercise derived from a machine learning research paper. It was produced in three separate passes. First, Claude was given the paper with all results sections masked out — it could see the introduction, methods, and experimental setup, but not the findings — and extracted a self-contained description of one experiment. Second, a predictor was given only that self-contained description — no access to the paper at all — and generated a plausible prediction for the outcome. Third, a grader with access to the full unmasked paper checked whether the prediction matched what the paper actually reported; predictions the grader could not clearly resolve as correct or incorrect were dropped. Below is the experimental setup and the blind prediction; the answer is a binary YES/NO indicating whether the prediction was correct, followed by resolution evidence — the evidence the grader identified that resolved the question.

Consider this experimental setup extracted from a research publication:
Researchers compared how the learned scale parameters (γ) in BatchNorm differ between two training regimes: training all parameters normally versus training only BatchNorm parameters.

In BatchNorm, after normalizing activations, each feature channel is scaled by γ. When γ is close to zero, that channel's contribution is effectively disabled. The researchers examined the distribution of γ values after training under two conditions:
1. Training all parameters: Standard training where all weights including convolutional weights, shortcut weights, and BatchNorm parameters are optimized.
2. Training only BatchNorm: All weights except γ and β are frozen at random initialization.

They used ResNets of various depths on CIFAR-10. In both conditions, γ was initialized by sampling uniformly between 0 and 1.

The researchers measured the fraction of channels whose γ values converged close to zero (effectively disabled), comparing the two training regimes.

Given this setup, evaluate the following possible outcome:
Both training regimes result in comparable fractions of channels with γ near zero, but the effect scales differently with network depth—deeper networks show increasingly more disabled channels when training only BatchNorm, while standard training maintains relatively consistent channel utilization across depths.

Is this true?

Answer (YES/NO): NO